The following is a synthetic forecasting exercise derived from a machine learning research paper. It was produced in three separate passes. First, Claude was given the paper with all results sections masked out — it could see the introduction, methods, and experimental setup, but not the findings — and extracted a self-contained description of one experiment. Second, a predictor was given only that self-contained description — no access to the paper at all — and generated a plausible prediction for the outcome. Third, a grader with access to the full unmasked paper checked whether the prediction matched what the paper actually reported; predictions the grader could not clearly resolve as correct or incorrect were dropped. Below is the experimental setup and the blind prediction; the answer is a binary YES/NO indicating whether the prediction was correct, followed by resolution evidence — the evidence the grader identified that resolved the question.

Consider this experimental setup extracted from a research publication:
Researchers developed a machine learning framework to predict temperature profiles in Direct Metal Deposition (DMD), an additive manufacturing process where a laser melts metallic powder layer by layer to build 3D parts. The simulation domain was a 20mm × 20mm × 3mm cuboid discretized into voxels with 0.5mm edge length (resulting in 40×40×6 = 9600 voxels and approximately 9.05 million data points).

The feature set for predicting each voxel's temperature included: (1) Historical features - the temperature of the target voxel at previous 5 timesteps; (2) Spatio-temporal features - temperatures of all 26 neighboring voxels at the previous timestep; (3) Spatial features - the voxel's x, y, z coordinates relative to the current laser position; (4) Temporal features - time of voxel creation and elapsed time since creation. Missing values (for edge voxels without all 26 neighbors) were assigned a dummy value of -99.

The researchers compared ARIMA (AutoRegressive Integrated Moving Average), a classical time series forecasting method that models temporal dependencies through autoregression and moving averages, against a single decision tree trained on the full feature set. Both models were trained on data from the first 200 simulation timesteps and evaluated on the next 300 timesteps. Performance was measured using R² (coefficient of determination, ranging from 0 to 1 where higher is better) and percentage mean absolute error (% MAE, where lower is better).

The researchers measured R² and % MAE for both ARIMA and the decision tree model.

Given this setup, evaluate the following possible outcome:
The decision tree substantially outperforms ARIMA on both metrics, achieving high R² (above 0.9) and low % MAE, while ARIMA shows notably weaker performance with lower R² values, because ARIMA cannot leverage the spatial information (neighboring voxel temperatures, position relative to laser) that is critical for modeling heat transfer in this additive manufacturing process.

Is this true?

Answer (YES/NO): NO